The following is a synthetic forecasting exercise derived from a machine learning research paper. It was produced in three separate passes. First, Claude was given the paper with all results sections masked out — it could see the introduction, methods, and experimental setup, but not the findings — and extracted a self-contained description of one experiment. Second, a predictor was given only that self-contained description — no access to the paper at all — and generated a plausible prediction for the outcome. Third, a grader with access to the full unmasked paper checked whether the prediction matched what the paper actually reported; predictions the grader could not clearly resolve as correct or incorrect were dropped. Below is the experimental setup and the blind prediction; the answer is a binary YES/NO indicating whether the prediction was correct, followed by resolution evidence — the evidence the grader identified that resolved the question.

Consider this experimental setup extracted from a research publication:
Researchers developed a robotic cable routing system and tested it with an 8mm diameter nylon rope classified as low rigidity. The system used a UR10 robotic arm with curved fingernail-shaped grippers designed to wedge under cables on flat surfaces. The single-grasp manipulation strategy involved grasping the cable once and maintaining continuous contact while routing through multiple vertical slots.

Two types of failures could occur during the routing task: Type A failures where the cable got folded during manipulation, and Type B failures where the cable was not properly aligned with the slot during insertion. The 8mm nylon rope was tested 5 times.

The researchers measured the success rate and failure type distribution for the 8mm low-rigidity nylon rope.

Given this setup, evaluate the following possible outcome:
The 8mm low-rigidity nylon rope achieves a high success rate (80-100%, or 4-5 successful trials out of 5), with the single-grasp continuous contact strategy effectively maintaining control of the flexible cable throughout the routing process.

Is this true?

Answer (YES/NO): NO